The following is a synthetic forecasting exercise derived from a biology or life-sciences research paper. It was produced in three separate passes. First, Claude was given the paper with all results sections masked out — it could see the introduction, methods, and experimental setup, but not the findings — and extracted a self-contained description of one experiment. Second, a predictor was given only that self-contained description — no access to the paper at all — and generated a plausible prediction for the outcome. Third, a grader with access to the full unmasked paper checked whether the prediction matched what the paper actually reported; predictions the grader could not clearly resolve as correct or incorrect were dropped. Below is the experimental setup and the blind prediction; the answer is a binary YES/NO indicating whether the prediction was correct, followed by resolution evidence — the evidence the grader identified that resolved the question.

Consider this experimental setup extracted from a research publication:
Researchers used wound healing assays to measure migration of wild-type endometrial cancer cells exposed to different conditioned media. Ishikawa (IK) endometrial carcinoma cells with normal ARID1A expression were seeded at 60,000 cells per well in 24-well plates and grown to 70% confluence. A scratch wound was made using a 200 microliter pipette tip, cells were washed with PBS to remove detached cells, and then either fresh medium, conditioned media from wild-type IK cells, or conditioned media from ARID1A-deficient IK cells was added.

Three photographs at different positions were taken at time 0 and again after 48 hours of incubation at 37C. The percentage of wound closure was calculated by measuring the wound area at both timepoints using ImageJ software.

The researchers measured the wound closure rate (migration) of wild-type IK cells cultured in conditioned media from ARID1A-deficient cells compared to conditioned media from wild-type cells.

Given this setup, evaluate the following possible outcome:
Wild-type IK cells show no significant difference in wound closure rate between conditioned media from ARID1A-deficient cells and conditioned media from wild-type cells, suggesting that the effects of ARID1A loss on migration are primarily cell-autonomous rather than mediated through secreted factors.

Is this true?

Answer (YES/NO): NO